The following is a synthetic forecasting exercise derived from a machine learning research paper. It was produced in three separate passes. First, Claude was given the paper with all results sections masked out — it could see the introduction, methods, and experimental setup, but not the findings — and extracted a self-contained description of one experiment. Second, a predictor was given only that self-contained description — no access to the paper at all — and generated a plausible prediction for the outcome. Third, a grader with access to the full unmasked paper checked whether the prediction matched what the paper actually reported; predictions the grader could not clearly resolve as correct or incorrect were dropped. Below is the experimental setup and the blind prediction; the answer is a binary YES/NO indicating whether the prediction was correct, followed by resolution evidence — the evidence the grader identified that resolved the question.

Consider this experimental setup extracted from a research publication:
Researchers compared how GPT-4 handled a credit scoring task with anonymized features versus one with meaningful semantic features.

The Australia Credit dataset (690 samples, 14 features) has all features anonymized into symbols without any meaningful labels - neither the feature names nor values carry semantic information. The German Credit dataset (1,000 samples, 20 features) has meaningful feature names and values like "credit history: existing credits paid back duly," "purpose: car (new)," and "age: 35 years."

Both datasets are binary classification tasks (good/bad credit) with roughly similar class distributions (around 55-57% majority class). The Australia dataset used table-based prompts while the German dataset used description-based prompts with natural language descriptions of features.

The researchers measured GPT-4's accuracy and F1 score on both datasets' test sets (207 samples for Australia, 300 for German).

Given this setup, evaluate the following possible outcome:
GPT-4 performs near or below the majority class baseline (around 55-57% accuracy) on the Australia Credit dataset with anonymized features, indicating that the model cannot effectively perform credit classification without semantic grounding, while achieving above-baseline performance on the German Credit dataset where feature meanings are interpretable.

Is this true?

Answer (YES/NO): NO